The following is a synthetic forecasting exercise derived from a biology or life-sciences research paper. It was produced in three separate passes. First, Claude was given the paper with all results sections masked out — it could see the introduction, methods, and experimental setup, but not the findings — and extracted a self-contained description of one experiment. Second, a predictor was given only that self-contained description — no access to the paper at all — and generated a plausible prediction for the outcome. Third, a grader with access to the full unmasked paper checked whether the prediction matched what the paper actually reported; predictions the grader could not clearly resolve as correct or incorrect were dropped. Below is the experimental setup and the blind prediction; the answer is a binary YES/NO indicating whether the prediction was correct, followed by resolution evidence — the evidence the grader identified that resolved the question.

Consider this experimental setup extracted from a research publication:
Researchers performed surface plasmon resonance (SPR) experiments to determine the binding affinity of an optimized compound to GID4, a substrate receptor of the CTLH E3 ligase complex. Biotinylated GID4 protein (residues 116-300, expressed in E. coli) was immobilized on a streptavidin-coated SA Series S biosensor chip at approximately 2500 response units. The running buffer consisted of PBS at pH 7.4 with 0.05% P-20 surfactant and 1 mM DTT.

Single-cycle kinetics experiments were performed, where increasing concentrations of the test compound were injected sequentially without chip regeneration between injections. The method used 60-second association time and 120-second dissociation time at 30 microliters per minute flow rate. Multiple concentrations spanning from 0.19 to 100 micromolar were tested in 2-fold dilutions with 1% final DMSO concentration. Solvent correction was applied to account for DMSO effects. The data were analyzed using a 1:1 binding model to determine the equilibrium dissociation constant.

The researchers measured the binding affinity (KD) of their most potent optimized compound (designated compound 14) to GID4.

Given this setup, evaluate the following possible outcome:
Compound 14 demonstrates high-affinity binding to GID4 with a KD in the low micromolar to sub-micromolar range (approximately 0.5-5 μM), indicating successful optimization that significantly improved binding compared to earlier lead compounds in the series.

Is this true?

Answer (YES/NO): NO